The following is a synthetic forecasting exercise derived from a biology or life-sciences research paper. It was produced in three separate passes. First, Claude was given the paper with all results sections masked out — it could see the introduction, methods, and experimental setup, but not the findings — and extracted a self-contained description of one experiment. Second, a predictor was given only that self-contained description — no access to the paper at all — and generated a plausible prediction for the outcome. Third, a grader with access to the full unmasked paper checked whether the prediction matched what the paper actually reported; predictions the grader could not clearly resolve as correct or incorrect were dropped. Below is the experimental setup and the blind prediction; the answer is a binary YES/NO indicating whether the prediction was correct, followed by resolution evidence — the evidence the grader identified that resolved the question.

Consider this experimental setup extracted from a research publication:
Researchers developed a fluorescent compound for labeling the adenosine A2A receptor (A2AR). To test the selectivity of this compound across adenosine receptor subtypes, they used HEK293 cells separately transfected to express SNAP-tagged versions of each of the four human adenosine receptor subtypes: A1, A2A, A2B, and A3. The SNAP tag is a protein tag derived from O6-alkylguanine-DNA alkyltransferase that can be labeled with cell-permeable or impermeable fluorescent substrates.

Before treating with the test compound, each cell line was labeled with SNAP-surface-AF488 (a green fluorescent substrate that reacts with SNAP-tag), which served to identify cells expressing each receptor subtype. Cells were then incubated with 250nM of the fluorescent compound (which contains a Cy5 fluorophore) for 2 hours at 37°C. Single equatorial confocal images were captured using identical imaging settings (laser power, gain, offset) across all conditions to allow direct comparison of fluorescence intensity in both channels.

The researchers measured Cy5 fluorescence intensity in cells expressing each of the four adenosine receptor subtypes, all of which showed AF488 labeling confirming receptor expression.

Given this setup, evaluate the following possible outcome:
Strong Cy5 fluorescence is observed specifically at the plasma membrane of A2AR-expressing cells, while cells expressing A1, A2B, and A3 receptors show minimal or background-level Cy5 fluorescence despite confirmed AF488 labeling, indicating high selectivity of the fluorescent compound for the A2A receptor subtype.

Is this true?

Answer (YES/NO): YES